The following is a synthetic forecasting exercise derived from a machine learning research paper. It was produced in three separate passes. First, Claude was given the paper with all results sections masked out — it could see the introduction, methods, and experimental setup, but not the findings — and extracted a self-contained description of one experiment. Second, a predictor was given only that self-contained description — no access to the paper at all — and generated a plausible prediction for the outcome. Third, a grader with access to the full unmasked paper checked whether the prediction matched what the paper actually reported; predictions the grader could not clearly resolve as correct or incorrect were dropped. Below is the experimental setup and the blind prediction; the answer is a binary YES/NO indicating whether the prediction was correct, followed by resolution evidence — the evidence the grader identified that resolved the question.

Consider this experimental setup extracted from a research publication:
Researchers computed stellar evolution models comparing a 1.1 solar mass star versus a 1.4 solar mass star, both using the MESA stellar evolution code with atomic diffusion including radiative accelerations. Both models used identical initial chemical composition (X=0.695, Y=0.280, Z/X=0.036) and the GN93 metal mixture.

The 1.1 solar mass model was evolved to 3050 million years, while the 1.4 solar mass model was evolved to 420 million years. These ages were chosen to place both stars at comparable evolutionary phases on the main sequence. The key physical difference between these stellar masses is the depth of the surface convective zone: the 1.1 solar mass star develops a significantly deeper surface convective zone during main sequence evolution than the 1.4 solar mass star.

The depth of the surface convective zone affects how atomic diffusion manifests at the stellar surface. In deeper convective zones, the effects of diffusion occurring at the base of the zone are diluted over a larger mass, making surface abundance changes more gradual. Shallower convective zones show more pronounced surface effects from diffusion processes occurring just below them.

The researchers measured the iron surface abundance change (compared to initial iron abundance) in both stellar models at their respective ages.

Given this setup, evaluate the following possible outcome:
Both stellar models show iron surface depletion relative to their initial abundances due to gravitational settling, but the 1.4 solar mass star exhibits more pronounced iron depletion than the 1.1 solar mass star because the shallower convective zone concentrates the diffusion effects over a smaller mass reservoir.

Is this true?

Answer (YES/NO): NO